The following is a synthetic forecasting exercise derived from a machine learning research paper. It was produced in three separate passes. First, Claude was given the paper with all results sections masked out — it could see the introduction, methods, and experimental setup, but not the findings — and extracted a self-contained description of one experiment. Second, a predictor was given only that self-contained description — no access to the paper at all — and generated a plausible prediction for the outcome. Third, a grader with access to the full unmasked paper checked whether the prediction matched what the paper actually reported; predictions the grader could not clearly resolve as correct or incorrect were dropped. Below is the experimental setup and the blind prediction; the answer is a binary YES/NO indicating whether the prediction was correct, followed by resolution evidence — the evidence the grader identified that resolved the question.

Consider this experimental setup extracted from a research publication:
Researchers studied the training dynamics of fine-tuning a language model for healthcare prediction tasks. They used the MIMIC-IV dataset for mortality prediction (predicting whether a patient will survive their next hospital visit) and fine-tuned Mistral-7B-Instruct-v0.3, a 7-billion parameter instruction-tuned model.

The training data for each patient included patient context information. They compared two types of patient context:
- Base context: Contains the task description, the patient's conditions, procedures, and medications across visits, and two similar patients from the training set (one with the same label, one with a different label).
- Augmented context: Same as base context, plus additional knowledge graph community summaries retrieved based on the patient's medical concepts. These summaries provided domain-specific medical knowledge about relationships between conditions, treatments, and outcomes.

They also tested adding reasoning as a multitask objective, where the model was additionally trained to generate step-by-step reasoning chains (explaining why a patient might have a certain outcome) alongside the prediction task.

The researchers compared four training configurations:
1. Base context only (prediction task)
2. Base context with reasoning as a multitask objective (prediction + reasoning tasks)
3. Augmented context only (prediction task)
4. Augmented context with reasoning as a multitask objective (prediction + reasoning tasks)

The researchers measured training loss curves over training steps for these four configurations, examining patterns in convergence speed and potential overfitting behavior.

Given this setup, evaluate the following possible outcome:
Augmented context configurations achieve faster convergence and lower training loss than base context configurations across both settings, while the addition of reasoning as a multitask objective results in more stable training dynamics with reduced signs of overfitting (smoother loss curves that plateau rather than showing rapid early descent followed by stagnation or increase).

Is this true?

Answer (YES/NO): NO